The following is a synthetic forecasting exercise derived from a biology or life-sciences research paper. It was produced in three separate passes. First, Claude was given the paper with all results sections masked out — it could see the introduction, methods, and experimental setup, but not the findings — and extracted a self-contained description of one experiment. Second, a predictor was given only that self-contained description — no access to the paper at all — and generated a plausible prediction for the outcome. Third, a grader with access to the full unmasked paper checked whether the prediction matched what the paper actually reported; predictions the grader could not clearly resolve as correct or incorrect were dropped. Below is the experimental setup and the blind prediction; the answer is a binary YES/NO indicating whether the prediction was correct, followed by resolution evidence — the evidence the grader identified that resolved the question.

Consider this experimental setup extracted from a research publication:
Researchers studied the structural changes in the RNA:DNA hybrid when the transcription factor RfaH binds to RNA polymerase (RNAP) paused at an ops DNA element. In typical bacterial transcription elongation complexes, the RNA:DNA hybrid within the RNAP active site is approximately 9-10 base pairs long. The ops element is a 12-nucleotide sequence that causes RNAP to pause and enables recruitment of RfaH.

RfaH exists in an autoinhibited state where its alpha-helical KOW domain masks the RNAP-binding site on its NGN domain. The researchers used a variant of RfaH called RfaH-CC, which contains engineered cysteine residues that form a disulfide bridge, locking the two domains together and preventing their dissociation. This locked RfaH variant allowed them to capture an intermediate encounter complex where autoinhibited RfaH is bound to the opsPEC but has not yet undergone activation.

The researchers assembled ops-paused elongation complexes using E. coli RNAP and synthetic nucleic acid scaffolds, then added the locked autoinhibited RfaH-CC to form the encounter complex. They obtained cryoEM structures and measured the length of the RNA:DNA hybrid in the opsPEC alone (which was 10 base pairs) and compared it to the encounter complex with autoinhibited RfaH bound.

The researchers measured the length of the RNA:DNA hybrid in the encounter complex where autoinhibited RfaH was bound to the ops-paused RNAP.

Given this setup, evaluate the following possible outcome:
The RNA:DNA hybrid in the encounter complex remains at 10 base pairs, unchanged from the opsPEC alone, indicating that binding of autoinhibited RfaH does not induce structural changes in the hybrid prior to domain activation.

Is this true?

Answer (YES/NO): NO